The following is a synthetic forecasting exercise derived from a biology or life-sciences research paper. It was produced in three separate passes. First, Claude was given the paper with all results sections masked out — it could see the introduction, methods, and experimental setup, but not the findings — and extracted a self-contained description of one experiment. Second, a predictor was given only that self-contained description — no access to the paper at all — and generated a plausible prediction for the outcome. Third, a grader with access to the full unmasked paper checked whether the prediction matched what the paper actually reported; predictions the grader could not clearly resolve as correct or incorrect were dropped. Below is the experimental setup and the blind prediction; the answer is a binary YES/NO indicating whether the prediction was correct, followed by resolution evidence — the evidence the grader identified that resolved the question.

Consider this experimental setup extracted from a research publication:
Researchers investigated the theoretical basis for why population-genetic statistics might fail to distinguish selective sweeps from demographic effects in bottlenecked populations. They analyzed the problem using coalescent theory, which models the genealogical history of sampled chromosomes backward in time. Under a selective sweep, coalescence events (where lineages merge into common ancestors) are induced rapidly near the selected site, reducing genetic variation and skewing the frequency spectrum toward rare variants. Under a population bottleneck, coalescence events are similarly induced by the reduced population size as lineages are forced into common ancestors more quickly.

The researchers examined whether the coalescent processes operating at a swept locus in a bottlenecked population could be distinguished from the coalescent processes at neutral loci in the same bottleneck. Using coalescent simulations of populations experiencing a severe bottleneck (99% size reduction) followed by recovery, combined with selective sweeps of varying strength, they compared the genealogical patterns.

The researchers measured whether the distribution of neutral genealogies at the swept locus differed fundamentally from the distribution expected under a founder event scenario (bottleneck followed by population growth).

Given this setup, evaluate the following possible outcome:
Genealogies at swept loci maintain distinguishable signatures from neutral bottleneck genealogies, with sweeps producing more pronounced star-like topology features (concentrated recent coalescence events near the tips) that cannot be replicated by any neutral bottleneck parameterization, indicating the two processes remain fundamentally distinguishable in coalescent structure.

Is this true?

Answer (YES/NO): NO